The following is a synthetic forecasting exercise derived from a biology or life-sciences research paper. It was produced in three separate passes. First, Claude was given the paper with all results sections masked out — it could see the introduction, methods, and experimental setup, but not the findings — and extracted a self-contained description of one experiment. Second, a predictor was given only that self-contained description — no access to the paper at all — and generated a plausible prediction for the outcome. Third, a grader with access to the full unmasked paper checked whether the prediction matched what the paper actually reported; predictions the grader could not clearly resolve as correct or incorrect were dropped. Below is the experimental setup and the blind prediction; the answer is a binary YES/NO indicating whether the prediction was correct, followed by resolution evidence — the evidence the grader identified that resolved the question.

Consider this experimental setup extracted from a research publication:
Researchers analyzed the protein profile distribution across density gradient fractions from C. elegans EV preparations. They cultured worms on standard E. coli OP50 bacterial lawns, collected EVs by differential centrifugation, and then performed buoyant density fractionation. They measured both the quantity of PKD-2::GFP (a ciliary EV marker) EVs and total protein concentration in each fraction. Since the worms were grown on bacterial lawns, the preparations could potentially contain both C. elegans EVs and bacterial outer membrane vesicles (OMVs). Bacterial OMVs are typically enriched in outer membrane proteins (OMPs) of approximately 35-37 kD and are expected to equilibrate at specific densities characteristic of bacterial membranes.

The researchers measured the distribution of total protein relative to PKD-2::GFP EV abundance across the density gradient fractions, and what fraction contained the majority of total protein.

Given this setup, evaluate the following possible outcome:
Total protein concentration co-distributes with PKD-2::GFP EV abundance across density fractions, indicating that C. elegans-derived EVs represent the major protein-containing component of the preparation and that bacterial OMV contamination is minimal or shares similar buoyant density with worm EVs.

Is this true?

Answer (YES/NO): NO